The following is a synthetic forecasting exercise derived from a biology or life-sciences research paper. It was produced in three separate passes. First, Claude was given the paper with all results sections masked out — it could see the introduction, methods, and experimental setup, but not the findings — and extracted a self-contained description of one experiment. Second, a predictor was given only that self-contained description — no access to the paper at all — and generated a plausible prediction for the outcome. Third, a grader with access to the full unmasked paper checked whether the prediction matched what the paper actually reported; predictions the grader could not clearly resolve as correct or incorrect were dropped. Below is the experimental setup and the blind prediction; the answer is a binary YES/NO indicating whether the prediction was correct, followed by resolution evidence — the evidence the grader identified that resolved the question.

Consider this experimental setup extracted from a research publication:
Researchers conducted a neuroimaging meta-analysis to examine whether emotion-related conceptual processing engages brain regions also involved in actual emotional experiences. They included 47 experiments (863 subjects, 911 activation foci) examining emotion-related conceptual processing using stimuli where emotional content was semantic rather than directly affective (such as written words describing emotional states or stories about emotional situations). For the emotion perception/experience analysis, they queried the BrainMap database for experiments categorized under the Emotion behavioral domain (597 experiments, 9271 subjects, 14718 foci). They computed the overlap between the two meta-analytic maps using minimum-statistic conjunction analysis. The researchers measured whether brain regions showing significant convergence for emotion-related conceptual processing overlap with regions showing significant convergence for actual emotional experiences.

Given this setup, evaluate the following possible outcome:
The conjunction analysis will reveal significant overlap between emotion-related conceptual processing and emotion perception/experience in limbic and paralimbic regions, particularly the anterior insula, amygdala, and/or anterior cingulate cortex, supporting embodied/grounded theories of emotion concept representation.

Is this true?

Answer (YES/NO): YES